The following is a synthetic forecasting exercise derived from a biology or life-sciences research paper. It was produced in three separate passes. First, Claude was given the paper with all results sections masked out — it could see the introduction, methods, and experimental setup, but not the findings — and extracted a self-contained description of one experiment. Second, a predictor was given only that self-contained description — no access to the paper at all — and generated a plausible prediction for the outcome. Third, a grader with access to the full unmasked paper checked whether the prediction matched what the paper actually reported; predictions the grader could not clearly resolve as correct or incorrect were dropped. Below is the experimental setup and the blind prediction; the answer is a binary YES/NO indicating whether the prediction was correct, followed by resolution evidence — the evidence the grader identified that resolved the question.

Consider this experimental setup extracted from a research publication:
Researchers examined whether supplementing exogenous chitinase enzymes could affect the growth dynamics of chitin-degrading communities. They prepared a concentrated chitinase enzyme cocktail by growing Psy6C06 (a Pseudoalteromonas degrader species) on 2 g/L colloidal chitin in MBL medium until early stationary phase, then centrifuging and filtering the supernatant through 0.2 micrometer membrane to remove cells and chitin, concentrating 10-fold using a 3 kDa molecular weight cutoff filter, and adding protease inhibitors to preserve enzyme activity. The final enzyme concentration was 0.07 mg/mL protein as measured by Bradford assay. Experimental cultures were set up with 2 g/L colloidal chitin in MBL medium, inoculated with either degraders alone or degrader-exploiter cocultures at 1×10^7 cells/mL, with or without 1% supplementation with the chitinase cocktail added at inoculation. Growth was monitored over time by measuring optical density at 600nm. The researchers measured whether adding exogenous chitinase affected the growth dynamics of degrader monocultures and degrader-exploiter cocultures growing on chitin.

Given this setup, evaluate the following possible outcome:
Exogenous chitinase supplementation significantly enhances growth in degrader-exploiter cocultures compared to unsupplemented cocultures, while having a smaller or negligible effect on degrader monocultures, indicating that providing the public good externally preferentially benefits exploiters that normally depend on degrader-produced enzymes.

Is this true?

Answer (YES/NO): NO